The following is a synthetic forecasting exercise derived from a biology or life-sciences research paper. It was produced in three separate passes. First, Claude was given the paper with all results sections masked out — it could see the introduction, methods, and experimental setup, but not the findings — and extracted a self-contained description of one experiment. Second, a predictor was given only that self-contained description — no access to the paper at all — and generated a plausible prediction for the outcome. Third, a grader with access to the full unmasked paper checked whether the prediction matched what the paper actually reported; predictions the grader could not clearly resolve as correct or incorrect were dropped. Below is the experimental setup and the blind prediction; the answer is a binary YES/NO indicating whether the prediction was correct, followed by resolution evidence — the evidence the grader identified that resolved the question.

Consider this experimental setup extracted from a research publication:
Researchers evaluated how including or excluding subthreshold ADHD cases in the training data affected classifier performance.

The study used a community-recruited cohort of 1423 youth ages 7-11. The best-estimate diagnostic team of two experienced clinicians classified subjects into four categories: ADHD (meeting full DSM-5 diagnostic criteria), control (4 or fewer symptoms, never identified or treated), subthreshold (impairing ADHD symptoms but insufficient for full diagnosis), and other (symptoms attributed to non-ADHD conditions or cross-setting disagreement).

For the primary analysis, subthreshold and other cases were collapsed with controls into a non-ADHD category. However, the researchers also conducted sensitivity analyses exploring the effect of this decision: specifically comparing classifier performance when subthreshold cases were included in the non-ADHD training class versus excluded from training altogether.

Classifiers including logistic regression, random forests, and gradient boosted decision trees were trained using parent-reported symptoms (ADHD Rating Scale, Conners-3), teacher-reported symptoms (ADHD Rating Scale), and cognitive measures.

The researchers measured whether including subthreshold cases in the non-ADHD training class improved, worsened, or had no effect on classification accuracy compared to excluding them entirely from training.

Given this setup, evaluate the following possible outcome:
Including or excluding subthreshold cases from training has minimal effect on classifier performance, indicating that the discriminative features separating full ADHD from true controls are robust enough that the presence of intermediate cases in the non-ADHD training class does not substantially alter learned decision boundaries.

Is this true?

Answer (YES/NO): NO